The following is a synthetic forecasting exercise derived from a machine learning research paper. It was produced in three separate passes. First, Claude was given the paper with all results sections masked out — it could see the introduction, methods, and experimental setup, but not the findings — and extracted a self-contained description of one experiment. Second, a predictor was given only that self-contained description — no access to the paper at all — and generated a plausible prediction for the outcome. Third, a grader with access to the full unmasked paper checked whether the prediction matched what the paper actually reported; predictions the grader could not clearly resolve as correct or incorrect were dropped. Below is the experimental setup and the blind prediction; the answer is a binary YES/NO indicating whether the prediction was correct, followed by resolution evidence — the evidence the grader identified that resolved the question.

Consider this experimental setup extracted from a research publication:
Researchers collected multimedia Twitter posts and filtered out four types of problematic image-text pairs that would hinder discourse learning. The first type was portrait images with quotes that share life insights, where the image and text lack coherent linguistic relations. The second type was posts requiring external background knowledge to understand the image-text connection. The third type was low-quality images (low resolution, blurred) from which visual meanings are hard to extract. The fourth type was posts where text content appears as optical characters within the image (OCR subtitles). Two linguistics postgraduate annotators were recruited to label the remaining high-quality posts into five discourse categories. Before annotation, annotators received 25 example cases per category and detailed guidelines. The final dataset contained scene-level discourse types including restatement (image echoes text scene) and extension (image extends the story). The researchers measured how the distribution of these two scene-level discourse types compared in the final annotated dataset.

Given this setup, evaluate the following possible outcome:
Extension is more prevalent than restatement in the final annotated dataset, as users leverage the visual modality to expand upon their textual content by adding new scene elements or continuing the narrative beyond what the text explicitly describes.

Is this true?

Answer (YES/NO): YES